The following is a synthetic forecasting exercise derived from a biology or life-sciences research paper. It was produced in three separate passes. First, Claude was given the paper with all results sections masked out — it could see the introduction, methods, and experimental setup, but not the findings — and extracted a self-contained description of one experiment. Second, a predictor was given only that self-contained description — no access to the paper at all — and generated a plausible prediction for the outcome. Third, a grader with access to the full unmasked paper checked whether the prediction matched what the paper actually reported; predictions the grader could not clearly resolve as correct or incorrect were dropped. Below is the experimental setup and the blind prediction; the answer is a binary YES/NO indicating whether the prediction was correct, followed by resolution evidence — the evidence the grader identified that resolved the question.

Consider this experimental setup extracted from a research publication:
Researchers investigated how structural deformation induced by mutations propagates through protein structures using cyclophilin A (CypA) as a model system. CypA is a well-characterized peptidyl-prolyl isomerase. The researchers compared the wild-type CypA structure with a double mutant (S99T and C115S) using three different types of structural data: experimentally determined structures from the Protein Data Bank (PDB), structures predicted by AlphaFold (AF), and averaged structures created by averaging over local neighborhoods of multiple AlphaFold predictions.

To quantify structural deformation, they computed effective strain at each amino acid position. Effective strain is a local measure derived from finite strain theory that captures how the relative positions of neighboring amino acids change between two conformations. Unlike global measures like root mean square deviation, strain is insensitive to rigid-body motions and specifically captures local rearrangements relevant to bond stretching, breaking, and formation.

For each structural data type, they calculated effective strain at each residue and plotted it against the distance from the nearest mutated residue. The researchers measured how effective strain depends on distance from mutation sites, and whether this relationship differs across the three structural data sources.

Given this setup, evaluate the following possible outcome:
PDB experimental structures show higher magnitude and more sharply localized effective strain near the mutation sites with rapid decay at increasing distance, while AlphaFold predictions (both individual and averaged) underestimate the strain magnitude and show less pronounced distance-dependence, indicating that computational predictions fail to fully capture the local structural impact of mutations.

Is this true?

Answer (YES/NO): NO